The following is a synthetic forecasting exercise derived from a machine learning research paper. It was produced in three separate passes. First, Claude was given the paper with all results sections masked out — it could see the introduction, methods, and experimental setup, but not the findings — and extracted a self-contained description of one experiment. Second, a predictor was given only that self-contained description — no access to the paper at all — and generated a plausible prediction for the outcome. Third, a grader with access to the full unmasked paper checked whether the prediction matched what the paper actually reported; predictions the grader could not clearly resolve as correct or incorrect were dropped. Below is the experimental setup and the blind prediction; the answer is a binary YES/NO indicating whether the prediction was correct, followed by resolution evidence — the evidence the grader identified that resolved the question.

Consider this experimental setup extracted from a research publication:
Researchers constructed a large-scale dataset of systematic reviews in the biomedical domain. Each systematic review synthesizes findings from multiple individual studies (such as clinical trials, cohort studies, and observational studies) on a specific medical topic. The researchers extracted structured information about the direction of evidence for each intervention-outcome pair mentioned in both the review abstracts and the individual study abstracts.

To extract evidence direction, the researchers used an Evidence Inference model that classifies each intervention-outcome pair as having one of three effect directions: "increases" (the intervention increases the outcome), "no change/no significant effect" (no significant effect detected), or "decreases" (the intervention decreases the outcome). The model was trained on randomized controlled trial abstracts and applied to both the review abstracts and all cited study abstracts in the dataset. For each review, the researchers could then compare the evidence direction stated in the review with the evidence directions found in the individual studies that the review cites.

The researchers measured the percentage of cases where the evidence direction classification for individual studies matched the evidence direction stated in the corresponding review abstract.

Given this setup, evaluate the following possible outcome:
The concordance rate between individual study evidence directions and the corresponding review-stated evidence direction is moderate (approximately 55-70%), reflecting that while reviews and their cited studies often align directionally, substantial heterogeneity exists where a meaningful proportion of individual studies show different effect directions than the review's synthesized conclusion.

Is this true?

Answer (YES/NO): NO